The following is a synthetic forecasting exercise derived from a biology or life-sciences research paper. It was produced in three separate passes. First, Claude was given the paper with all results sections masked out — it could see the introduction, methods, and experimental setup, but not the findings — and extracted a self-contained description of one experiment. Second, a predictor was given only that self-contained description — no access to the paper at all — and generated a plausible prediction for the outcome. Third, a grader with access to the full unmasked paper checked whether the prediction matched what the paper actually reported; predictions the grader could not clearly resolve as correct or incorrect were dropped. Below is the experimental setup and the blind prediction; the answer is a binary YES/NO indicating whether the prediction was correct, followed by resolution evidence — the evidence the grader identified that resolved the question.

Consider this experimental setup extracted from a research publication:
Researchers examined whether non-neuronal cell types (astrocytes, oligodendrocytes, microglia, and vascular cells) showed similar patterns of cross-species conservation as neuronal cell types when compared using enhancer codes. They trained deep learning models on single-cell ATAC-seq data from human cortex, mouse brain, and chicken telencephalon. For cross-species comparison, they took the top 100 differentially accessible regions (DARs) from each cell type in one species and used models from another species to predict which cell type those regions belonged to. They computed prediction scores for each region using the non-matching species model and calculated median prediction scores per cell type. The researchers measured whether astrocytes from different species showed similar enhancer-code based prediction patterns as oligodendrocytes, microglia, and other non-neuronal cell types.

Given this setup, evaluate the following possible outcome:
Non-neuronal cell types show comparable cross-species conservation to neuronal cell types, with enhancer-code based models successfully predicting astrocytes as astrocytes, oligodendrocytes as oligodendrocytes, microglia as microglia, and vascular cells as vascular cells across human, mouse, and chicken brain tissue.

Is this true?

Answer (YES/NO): YES